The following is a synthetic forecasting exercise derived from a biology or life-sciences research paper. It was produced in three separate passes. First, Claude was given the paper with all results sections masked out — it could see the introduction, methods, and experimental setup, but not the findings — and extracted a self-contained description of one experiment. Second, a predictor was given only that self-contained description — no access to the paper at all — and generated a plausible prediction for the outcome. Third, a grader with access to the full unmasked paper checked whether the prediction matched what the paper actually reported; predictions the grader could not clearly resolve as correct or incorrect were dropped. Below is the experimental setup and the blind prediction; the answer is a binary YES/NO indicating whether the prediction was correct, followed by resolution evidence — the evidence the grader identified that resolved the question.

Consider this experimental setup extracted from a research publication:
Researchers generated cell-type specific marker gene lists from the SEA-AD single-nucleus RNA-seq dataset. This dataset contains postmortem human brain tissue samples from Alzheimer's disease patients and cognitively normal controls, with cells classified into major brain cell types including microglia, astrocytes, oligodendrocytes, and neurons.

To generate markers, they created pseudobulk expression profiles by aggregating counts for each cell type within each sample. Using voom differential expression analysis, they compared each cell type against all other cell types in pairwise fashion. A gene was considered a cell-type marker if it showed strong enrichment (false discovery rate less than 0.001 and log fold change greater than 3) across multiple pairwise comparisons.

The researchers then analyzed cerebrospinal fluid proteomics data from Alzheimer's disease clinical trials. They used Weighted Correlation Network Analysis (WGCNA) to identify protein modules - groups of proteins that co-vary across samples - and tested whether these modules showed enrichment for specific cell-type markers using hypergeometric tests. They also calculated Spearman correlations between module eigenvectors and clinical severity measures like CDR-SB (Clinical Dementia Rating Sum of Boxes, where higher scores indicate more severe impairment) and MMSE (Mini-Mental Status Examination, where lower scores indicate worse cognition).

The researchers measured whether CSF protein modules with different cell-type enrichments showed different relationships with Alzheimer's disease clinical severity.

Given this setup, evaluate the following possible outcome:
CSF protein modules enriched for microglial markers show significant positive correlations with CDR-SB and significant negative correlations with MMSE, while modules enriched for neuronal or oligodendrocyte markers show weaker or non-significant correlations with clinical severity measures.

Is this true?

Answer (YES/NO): NO